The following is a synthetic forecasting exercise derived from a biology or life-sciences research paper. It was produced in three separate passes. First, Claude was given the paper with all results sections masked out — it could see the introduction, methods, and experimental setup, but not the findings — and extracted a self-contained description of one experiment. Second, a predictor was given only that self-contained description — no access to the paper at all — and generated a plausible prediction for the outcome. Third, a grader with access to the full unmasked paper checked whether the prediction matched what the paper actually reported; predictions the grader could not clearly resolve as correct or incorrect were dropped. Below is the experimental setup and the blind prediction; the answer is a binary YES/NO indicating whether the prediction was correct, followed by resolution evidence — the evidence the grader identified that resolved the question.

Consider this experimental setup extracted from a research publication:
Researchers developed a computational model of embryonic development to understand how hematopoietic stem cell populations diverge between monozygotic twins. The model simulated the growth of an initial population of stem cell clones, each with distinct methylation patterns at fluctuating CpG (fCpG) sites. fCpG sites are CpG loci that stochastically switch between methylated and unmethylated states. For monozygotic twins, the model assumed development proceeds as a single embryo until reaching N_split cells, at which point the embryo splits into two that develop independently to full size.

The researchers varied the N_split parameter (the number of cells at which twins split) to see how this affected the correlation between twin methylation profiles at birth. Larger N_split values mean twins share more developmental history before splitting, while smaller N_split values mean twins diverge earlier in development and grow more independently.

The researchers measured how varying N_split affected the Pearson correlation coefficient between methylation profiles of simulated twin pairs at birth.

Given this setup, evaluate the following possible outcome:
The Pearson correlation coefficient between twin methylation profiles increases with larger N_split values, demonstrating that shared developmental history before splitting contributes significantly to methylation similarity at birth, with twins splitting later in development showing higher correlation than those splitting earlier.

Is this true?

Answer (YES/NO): YES